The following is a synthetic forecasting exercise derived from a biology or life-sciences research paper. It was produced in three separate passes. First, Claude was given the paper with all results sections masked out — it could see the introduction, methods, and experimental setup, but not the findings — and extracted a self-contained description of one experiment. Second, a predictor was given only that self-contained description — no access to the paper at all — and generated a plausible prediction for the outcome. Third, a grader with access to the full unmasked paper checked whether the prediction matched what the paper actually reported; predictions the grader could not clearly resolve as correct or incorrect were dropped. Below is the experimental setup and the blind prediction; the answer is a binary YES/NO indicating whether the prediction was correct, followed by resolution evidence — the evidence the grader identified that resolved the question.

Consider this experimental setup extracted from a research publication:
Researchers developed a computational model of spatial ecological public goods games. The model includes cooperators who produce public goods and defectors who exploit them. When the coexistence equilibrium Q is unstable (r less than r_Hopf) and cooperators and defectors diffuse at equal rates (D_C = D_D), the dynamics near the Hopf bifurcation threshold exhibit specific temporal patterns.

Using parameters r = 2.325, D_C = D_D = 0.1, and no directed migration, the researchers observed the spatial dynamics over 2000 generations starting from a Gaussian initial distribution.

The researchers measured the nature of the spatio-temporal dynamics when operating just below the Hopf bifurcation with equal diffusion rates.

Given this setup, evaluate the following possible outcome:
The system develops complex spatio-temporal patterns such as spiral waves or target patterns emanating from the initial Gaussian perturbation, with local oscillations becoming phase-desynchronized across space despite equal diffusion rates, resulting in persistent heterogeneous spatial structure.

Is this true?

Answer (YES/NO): YES